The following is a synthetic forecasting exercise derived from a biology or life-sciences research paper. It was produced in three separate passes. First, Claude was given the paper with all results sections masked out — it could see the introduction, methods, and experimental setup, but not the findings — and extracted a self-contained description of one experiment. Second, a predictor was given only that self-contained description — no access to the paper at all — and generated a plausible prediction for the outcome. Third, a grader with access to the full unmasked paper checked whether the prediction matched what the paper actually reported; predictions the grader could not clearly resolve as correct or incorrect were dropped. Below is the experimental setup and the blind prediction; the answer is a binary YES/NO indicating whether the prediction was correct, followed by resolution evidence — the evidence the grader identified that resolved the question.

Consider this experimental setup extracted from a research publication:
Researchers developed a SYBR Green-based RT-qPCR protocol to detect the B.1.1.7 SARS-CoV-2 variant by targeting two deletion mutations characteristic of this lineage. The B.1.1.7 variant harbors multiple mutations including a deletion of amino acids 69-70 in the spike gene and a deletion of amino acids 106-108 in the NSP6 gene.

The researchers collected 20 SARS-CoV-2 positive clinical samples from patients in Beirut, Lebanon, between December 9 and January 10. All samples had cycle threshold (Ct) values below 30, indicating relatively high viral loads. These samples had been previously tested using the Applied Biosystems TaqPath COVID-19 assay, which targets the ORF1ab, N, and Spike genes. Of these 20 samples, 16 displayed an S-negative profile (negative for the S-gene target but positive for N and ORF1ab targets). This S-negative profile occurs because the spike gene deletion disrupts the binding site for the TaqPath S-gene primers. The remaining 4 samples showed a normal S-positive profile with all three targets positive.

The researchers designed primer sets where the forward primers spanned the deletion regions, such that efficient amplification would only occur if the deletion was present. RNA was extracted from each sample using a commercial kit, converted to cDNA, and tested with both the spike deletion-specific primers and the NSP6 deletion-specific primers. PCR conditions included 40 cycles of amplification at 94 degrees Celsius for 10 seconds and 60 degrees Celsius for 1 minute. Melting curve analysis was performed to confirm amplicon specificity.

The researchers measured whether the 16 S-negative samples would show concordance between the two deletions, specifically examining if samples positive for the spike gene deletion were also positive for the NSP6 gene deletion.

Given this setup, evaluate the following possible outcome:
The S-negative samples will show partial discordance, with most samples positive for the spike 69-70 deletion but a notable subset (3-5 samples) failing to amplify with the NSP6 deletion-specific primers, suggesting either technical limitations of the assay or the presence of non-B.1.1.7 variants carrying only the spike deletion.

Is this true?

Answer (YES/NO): NO